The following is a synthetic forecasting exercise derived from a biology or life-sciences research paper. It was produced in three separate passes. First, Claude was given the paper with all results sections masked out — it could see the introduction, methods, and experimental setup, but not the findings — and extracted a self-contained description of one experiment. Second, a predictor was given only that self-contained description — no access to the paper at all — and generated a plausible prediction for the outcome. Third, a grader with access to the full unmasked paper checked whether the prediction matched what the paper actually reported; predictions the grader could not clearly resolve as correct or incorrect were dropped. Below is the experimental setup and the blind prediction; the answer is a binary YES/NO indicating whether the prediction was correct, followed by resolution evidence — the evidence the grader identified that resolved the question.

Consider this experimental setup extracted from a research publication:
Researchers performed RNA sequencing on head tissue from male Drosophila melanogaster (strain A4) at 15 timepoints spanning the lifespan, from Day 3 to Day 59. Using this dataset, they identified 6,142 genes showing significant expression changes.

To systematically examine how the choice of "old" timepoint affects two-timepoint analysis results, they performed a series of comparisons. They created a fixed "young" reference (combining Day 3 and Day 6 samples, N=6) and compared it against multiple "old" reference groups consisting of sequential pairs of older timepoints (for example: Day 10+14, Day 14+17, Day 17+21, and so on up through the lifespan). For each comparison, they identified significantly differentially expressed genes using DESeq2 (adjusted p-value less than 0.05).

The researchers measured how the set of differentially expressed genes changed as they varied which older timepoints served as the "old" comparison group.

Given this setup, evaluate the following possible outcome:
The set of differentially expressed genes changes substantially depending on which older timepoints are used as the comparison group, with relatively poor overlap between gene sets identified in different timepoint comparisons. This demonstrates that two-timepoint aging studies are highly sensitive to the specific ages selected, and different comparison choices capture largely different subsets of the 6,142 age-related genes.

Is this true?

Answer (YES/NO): NO